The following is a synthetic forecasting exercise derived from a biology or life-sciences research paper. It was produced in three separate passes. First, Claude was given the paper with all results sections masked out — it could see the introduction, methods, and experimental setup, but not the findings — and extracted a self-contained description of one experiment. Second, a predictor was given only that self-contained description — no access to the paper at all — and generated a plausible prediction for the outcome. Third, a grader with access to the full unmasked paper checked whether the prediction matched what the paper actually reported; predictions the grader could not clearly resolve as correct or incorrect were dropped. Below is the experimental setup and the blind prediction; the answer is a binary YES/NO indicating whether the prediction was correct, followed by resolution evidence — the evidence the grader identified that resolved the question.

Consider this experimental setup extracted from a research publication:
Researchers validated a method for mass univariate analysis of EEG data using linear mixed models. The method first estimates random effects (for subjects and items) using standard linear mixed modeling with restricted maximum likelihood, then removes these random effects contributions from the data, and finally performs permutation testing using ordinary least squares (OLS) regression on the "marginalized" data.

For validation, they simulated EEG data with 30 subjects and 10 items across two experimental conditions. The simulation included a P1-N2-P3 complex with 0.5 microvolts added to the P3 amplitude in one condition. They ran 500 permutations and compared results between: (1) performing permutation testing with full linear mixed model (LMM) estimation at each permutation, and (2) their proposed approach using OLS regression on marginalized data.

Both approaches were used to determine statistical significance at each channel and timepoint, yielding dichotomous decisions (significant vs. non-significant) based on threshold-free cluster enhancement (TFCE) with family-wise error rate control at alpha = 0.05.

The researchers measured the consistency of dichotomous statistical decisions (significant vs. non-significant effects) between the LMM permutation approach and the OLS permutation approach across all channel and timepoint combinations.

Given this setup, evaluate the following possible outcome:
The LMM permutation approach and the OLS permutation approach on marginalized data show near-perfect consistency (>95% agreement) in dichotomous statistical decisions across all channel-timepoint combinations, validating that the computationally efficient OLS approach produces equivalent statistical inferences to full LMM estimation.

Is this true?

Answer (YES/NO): YES